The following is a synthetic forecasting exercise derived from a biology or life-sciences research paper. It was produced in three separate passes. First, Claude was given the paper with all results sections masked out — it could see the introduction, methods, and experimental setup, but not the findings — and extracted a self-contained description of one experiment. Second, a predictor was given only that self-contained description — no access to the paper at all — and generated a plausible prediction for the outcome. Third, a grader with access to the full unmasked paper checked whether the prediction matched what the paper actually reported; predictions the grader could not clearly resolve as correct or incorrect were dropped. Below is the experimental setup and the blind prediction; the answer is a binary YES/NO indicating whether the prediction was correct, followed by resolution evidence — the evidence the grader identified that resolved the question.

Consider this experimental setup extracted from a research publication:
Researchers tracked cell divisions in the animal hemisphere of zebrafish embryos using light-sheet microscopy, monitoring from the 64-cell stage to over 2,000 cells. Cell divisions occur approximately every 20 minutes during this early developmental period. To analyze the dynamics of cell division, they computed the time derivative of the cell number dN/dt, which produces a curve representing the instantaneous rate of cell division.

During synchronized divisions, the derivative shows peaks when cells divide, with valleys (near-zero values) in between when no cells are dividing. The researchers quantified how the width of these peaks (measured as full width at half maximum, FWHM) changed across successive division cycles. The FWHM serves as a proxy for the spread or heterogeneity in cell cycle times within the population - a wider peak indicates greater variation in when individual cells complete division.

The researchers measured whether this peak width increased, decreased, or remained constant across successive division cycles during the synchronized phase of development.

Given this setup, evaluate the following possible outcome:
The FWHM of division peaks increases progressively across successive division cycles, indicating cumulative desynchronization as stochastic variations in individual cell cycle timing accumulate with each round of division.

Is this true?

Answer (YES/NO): YES